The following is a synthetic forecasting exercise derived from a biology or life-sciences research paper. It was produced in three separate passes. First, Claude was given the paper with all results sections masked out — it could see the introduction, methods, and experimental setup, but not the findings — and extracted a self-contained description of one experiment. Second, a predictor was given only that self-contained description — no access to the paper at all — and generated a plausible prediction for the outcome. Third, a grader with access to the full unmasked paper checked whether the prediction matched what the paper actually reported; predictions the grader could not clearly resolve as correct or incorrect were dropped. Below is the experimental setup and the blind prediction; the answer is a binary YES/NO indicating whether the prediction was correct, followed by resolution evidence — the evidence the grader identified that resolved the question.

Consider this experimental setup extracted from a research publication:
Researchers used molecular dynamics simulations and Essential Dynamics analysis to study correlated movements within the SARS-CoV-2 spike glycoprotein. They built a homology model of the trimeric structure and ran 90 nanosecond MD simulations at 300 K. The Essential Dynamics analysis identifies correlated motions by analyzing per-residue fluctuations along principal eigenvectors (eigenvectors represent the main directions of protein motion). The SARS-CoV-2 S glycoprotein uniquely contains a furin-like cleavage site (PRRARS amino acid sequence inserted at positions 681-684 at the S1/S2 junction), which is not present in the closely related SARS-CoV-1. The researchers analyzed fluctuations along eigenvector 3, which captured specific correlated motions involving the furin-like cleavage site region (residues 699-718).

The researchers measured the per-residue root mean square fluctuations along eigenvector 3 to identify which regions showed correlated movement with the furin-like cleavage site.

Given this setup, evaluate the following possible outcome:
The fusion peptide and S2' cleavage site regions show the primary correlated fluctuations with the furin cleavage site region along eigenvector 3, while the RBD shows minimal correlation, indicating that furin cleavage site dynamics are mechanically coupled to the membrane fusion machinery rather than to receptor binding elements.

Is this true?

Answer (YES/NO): NO